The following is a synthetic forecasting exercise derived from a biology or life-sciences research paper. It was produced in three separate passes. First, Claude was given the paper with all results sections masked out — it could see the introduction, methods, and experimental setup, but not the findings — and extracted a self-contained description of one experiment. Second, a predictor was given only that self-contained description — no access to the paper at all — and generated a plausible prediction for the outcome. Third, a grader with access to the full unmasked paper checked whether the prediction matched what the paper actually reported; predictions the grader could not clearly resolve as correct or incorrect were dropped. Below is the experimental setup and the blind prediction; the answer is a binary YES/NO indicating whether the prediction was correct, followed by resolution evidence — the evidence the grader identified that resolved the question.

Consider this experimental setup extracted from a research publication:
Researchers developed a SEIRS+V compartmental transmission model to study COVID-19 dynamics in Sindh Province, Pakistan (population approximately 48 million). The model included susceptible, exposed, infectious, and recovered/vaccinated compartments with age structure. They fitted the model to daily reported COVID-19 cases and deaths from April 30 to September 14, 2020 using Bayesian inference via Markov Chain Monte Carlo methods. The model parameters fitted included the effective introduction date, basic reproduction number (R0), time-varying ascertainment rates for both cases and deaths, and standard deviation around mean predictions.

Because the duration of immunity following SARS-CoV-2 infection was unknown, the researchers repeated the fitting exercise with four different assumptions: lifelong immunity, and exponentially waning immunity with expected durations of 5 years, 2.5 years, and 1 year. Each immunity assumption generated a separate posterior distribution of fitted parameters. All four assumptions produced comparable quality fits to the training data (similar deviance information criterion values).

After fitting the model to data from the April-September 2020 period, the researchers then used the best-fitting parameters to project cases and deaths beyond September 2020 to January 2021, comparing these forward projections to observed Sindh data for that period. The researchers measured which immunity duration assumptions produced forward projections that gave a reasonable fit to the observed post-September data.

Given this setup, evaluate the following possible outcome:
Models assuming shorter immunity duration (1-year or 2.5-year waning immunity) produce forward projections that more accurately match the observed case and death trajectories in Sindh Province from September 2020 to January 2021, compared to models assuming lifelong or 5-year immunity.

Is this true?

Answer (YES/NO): YES